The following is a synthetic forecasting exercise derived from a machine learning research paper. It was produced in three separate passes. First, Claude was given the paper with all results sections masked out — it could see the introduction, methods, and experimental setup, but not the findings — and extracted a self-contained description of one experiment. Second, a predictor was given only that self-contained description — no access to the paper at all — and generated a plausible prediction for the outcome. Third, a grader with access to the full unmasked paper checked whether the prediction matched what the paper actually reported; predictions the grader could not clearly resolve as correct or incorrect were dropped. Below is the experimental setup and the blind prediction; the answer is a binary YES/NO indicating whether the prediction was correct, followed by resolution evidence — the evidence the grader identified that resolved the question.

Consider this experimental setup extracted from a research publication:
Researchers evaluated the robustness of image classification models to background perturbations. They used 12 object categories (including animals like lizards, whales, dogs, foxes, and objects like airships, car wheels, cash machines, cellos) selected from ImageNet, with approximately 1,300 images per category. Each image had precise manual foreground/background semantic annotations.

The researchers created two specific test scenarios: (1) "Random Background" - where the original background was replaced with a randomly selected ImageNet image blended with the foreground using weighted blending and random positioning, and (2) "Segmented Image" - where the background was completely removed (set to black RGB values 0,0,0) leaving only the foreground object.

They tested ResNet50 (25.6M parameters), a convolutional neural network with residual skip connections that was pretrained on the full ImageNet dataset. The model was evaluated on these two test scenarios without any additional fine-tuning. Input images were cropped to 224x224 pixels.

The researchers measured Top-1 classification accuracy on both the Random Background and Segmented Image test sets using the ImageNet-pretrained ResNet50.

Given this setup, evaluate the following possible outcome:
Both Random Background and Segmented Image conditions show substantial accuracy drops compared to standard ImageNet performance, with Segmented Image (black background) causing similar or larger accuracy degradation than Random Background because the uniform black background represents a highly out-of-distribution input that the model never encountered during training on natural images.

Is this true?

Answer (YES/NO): NO